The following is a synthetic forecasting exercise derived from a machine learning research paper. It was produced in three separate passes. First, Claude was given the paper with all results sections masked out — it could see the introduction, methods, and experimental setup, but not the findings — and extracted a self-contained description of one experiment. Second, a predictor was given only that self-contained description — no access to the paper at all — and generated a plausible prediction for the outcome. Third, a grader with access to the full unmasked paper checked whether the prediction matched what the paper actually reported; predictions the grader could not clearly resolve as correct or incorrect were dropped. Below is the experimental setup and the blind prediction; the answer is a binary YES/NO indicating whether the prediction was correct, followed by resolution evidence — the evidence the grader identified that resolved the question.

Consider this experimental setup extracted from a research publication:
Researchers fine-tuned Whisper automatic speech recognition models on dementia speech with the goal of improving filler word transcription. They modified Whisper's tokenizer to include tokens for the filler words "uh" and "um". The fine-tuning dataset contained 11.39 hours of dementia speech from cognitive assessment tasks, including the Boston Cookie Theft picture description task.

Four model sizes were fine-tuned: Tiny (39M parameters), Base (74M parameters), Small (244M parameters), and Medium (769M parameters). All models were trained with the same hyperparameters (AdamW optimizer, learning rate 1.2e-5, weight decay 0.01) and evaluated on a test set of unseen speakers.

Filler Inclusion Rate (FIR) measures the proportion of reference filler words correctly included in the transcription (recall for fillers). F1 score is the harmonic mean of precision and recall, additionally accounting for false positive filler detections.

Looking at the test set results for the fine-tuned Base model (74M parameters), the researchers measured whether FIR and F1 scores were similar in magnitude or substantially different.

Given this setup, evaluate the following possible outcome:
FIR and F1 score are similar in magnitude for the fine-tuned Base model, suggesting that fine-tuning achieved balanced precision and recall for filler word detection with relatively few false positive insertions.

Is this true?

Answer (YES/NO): NO